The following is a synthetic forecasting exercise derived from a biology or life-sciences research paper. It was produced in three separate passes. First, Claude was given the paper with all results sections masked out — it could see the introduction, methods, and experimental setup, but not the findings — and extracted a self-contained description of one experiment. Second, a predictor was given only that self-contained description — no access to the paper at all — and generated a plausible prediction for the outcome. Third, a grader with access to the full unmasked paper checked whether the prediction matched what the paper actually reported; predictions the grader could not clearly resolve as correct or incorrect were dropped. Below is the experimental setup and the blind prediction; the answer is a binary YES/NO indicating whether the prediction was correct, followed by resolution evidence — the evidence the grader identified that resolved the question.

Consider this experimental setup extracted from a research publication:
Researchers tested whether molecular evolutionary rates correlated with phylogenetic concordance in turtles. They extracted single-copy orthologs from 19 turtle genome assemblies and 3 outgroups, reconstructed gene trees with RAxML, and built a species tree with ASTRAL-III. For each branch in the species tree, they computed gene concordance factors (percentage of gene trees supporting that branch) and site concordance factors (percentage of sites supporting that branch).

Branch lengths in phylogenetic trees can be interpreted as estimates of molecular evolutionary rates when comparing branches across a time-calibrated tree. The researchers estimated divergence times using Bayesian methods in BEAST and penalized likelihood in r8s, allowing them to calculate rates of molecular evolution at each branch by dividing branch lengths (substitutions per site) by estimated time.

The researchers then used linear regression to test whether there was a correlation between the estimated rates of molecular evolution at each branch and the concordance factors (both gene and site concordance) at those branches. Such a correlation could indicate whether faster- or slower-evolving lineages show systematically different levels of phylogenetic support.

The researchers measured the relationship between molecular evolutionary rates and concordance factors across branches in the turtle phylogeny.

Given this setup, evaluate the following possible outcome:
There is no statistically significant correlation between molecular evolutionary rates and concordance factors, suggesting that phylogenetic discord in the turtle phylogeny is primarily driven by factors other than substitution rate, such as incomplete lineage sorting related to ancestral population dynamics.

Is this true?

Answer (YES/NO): NO